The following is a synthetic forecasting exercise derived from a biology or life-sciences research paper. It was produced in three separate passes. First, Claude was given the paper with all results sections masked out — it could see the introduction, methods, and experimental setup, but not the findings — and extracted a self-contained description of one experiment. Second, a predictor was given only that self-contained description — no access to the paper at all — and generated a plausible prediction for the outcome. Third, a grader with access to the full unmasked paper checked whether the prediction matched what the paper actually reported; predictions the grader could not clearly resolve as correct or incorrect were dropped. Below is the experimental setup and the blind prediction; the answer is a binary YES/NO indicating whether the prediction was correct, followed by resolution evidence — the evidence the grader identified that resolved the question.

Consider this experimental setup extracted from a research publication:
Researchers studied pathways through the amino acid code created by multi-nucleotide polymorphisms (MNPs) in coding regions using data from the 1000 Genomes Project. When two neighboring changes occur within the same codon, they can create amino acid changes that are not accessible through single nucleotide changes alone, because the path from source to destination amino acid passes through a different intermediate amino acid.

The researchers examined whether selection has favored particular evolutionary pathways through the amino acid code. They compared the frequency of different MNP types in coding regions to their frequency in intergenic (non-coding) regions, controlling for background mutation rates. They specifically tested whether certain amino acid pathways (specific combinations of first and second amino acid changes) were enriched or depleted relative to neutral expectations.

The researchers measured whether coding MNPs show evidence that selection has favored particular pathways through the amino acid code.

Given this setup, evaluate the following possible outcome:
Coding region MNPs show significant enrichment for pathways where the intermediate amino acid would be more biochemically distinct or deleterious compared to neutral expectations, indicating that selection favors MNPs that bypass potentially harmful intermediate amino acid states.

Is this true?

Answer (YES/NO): NO